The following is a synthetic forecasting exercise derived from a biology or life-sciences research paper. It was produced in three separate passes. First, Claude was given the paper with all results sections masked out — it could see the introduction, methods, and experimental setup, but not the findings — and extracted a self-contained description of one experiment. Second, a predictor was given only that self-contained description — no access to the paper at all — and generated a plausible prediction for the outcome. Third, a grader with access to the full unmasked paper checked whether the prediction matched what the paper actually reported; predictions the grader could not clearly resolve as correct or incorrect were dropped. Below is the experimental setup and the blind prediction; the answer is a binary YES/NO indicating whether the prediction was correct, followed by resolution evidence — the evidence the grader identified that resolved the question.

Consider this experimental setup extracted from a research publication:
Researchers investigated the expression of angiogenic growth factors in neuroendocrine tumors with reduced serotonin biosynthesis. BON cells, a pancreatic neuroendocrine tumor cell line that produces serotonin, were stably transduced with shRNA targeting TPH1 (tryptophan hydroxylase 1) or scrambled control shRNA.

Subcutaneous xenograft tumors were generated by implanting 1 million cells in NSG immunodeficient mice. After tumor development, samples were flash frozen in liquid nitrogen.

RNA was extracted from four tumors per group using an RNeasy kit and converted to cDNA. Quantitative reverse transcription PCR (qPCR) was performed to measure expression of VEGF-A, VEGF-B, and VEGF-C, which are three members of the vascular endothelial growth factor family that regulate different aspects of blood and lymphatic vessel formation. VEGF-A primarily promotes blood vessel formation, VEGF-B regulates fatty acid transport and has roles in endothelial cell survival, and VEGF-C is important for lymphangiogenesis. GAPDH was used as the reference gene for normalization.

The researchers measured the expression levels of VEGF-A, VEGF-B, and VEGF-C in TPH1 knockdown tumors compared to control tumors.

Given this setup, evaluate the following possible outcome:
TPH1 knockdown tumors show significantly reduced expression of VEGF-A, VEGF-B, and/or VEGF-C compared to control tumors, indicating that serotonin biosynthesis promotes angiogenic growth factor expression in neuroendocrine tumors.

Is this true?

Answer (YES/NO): YES